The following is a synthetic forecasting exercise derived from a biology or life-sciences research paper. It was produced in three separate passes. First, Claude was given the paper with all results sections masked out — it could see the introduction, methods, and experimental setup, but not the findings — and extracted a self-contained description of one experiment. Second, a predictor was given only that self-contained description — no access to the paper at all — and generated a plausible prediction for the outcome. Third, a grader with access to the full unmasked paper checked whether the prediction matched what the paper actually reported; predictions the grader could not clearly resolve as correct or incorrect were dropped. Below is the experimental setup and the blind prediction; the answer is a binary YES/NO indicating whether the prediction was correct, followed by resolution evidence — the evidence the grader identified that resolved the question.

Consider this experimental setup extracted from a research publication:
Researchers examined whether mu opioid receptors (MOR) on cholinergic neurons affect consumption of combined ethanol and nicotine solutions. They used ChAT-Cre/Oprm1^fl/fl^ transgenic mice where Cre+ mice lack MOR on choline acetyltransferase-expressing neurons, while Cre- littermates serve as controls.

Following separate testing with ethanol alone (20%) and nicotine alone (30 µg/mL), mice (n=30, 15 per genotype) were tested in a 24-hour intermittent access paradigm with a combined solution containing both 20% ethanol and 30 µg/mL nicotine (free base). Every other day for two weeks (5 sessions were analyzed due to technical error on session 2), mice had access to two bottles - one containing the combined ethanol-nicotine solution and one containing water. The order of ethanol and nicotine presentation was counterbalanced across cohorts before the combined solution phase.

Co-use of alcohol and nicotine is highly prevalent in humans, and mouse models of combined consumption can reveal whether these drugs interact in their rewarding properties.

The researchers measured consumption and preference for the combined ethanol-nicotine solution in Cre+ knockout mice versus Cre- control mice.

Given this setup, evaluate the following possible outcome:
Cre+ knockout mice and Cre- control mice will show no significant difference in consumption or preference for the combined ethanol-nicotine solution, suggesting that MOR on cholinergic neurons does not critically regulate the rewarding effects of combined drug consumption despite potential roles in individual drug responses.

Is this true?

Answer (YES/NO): YES